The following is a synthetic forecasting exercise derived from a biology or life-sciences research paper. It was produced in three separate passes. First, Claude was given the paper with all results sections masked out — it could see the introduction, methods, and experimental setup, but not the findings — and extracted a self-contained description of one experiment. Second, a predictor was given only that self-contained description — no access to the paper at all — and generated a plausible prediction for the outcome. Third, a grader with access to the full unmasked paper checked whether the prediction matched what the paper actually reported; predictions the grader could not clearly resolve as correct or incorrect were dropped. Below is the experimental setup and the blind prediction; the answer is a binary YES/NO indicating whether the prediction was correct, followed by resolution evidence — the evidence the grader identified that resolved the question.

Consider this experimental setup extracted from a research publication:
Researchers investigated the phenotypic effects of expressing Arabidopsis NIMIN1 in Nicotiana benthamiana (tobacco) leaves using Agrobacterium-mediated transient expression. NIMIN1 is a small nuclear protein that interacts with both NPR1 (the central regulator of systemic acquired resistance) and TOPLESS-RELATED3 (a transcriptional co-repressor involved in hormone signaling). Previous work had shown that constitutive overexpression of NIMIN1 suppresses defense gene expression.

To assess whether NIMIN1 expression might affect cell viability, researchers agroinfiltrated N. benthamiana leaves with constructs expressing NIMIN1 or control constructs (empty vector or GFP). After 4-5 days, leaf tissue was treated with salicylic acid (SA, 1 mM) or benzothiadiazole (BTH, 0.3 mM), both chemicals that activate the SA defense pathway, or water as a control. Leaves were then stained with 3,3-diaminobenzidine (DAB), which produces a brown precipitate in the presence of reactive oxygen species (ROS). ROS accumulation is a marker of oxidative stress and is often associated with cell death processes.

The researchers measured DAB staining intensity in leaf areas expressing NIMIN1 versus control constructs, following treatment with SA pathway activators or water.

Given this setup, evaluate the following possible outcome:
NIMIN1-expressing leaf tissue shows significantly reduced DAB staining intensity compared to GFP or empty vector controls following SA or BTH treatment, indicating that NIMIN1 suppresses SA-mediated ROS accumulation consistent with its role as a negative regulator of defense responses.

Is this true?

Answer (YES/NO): NO